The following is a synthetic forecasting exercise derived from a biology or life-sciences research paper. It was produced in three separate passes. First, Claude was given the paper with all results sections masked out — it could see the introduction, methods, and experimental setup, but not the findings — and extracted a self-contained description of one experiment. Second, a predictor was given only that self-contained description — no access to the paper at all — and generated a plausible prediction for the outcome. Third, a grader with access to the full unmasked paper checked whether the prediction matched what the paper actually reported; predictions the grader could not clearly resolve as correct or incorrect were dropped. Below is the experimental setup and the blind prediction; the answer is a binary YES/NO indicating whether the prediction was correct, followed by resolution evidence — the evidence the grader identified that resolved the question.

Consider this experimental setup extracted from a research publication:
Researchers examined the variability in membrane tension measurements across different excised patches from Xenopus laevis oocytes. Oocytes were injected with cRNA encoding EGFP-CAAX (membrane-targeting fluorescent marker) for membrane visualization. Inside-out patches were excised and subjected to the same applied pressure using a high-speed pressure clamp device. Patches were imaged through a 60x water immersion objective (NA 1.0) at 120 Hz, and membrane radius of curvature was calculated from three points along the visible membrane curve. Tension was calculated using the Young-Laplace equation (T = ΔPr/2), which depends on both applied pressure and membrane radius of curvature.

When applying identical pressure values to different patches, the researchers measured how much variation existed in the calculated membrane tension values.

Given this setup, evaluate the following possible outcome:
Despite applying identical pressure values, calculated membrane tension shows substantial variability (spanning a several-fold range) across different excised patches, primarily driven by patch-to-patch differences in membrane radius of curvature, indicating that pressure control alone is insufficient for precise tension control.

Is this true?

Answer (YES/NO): YES